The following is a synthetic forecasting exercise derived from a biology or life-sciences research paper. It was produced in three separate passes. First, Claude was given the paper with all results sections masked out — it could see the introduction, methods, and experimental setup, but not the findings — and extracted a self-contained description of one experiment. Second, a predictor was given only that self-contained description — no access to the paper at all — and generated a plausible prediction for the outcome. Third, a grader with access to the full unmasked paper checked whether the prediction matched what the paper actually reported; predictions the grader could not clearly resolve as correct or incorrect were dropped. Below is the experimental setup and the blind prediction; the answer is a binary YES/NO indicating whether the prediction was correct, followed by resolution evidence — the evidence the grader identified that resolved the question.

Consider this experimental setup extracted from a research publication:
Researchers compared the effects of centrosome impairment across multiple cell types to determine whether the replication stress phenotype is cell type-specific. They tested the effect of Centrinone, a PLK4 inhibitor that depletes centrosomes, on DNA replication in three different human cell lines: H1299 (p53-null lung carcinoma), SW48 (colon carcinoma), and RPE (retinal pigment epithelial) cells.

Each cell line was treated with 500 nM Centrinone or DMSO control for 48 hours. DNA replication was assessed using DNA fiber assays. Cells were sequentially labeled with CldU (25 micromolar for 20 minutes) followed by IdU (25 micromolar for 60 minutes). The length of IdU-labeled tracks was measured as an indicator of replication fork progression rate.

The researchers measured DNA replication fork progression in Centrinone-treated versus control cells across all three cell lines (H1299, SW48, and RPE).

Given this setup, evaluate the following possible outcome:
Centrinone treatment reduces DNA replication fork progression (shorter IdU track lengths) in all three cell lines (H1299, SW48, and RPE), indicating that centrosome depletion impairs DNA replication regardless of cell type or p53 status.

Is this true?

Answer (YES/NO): YES